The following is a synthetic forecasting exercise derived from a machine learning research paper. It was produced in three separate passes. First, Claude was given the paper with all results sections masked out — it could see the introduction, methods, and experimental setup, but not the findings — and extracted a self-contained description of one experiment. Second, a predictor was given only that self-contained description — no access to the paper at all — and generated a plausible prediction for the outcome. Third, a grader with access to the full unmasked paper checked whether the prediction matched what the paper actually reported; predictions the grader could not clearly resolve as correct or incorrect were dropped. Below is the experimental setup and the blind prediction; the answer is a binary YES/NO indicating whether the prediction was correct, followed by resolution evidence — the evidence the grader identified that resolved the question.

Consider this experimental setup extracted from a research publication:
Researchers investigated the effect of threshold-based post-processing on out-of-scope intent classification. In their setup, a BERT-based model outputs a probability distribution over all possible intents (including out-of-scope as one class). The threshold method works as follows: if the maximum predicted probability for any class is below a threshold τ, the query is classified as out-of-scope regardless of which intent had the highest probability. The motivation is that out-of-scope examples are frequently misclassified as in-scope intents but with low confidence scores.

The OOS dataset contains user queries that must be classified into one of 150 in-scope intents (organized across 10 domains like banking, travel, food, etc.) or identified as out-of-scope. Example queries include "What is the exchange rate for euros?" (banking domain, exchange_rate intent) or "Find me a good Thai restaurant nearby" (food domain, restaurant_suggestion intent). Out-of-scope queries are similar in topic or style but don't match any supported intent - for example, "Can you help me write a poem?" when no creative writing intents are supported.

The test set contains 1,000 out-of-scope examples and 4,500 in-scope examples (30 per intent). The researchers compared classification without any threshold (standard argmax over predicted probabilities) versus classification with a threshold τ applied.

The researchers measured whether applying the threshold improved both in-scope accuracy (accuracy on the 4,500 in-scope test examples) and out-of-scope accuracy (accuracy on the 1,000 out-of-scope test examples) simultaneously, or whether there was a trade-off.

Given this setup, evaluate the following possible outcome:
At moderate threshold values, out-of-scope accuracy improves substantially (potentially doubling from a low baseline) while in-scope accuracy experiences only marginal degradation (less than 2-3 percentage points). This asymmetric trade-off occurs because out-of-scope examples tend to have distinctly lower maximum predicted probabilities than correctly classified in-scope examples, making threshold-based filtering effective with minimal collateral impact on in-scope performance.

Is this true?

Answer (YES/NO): YES